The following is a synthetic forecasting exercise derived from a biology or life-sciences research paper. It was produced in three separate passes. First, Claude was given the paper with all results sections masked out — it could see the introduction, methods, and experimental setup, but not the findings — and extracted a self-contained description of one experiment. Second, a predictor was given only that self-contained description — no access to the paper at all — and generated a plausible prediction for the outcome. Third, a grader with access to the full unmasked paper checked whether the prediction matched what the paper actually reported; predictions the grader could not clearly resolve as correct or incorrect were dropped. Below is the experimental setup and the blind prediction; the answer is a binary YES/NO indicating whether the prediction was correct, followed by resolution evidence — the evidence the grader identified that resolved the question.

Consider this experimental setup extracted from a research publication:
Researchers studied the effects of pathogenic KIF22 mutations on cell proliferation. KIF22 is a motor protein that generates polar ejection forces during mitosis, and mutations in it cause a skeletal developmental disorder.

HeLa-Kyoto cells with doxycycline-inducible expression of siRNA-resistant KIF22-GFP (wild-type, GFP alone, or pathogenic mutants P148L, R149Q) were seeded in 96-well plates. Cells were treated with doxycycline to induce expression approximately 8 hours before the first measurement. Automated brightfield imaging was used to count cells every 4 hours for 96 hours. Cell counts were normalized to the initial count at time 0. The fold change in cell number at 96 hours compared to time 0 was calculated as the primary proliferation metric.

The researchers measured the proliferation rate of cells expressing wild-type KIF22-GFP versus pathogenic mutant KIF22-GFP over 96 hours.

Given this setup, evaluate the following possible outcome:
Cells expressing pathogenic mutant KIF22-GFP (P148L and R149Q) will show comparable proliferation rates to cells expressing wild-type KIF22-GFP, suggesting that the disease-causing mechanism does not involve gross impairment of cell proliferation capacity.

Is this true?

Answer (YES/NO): NO